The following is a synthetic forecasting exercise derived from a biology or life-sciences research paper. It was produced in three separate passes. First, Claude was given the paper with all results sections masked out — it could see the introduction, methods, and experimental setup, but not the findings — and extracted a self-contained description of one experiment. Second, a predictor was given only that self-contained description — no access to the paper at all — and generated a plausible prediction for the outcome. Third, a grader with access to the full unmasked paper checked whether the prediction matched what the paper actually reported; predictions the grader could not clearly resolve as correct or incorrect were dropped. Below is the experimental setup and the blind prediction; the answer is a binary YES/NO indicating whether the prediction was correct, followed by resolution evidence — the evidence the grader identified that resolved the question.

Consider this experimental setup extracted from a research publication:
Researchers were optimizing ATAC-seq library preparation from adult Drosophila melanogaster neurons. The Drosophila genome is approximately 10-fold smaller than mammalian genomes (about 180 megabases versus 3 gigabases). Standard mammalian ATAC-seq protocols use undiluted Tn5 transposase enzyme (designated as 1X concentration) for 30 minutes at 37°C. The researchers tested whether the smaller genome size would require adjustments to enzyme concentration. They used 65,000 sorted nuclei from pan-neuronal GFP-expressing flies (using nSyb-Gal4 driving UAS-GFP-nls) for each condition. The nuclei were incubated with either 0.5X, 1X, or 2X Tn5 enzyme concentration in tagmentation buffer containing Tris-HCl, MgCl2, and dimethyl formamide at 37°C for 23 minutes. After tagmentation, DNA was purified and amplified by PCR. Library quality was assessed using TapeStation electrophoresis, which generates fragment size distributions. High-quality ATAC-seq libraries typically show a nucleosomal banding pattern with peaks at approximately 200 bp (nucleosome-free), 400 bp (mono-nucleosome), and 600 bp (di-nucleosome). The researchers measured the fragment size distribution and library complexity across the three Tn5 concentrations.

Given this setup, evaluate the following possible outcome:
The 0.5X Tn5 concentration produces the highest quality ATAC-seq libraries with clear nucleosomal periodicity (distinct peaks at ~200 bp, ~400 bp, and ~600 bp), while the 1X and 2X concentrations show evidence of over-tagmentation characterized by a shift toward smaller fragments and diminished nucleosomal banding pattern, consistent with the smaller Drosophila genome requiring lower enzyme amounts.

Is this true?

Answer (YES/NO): NO